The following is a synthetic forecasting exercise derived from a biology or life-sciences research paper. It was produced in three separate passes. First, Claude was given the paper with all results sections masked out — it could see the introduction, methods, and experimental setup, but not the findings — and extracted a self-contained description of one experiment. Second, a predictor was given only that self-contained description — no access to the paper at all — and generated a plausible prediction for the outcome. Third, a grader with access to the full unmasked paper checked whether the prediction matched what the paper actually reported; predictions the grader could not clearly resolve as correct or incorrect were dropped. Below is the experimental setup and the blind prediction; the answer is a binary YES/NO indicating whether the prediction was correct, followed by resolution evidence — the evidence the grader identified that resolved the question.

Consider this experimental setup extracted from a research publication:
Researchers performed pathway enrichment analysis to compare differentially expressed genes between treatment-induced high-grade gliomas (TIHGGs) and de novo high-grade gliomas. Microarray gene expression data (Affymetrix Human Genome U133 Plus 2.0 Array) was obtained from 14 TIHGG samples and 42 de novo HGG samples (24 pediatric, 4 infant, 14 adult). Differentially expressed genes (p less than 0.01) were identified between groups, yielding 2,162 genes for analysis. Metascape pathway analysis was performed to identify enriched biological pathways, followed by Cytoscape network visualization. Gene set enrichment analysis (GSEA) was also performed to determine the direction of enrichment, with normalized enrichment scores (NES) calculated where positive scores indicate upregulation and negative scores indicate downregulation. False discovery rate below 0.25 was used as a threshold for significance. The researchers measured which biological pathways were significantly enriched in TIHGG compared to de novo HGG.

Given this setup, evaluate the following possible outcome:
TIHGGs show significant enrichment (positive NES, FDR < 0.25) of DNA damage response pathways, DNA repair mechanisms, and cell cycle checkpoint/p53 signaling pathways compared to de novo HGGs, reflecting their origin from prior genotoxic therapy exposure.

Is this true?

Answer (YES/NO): NO